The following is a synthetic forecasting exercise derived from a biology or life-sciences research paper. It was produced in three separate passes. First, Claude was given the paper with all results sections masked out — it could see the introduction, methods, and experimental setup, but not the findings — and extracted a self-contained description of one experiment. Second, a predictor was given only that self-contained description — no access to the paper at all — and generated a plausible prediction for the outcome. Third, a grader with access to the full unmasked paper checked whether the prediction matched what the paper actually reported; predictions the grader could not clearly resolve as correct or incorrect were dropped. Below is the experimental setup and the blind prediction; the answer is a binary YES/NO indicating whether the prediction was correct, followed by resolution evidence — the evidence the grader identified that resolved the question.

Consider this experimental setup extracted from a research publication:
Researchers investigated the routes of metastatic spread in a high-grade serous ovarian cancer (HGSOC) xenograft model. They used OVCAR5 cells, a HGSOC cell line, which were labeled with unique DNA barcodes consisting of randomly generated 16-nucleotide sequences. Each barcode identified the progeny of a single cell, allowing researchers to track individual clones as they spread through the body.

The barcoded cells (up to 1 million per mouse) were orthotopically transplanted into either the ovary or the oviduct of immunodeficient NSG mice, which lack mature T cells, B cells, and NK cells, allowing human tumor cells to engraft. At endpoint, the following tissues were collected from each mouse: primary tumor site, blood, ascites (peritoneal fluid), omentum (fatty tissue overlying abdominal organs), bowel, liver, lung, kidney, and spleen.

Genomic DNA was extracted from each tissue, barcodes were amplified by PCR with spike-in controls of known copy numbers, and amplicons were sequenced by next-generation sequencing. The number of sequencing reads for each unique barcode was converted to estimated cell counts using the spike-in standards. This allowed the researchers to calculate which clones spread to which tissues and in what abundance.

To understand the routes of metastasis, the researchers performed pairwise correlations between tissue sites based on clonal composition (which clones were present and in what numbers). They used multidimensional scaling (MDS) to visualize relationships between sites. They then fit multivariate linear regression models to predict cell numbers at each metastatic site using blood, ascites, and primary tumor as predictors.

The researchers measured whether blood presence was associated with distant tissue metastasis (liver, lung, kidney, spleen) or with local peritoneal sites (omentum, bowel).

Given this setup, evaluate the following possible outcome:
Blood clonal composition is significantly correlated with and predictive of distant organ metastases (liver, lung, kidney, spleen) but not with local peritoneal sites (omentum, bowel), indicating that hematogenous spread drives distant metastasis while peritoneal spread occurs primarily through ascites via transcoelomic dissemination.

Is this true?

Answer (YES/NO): NO